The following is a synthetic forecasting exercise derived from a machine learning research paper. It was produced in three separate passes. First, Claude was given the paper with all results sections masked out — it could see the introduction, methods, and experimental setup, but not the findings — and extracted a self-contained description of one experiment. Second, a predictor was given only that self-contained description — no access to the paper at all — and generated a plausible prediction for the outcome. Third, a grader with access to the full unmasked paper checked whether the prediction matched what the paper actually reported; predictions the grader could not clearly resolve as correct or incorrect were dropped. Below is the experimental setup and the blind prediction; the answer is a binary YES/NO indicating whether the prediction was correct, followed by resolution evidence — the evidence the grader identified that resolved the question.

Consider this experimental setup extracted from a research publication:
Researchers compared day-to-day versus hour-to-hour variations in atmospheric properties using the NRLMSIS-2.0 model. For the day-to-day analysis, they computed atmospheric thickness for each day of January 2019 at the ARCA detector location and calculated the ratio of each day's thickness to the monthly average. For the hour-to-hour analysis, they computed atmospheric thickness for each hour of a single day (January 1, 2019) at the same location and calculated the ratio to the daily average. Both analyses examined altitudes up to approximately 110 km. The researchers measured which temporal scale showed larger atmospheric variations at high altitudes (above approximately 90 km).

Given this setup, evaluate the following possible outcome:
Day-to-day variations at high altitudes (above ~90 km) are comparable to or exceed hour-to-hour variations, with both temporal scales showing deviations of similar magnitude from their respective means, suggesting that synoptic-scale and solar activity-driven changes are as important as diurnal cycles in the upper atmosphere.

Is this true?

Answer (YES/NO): NO